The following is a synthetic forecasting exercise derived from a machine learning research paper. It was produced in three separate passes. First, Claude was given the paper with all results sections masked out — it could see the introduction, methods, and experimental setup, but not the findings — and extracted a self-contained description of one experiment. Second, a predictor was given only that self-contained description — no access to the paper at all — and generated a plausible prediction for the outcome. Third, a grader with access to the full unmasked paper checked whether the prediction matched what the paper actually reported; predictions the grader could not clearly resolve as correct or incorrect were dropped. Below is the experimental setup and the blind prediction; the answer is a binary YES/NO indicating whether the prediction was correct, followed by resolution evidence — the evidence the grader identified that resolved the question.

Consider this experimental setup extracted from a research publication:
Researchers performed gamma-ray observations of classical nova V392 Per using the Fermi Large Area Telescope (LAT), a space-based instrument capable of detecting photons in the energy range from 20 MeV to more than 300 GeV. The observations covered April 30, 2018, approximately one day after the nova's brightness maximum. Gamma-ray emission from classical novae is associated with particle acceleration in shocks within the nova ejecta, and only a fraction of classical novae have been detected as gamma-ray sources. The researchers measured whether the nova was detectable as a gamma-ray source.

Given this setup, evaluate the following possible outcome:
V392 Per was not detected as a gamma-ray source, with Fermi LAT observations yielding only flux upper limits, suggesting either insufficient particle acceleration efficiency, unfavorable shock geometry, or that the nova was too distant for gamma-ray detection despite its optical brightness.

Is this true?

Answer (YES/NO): NO